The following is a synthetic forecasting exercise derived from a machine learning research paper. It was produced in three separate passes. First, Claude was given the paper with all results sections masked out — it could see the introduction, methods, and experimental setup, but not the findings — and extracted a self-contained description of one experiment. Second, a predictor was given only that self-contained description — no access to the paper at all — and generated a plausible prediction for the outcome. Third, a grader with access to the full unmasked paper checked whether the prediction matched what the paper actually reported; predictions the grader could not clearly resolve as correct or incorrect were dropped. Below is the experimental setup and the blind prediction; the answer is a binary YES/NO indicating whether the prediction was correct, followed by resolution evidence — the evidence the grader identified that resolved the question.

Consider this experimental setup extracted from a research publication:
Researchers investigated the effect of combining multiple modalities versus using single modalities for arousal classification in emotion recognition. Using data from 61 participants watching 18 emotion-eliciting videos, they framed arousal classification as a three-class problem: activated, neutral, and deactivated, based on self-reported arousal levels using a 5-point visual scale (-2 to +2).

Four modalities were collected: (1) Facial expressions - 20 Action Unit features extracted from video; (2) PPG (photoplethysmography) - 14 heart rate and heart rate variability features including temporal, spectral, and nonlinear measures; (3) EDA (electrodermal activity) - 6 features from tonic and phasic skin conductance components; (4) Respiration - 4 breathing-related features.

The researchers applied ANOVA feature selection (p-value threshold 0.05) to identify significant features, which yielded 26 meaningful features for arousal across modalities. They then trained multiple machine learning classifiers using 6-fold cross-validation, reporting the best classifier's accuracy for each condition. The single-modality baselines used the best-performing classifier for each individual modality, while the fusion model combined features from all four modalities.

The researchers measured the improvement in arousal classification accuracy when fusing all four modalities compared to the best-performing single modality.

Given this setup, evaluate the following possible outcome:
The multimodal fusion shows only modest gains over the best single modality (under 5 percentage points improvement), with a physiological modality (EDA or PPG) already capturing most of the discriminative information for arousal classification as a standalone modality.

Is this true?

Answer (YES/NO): YES